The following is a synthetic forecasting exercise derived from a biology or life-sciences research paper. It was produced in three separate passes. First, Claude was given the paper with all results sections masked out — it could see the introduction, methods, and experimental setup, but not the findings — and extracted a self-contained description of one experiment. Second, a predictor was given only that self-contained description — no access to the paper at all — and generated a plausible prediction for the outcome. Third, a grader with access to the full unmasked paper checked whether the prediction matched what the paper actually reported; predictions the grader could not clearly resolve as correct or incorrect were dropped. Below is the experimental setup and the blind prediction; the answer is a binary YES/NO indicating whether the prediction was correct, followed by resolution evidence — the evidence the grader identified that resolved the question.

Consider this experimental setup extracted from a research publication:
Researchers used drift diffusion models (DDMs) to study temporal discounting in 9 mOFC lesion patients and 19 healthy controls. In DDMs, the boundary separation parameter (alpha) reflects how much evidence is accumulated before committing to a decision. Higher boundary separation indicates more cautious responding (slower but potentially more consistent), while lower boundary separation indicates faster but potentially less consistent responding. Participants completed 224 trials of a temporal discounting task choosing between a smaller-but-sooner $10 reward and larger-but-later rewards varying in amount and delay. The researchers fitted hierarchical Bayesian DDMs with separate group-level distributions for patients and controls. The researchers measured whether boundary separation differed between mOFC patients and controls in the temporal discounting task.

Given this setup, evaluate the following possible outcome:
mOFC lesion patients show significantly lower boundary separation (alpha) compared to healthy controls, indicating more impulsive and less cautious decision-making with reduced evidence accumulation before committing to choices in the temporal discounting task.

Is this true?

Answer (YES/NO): NO